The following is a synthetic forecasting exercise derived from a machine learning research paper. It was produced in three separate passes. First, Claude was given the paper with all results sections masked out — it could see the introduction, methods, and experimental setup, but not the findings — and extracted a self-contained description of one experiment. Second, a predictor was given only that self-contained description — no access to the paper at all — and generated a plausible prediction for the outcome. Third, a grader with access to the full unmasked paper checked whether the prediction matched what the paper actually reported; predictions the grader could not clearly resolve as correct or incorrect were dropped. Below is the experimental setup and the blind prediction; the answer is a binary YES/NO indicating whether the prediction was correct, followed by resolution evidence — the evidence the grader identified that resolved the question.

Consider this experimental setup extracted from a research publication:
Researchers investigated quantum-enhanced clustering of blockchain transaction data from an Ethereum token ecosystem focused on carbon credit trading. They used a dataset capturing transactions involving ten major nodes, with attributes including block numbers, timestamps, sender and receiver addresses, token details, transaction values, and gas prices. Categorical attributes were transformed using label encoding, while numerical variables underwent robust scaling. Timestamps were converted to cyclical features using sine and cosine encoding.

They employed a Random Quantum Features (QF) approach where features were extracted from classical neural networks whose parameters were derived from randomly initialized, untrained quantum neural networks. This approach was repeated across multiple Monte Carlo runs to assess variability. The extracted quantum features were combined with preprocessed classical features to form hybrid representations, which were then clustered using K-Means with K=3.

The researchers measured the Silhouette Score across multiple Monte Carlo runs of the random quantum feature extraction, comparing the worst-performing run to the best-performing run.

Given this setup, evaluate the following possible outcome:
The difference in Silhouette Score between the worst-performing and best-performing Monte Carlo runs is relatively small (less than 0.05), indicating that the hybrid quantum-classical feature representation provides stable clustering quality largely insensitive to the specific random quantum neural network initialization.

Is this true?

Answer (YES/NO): NO